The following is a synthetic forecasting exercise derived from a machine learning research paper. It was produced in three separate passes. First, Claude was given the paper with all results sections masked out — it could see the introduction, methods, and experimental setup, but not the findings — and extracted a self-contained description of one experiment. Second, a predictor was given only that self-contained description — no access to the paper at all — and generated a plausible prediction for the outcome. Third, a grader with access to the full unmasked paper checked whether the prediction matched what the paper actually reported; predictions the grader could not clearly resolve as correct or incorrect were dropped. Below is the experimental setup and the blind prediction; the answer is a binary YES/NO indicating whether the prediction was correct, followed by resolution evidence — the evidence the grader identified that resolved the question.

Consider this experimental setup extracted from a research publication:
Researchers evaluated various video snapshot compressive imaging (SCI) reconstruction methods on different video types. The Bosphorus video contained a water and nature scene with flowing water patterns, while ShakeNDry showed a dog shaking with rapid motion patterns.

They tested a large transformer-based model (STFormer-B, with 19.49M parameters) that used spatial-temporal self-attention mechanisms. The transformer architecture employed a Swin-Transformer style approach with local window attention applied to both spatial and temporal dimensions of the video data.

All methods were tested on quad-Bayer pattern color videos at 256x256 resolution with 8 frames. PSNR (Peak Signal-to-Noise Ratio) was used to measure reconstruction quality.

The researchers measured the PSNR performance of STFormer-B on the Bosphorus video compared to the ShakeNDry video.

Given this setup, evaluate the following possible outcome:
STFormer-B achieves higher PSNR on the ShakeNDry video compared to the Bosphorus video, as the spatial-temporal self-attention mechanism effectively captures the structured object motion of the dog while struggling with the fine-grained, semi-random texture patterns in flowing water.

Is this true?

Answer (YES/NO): YES